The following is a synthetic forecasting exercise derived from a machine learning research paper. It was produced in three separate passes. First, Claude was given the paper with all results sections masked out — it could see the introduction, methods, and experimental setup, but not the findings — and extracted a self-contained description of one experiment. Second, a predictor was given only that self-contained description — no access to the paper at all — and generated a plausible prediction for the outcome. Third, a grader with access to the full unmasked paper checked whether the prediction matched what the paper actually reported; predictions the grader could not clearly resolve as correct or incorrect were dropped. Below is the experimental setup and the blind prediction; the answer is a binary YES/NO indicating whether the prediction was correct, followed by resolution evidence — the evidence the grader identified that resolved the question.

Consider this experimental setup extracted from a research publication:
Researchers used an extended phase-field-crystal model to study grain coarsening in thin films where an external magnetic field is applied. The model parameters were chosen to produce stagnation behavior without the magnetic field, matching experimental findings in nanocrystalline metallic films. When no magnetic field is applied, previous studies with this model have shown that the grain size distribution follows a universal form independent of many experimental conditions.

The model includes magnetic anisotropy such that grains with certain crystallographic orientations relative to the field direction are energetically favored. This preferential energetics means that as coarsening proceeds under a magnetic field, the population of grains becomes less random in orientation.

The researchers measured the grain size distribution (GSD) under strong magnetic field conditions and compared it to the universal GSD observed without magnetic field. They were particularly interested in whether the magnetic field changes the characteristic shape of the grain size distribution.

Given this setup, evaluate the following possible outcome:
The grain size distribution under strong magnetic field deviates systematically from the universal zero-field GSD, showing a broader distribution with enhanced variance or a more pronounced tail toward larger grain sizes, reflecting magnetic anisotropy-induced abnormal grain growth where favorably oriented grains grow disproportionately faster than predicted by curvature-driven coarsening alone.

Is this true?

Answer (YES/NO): YES